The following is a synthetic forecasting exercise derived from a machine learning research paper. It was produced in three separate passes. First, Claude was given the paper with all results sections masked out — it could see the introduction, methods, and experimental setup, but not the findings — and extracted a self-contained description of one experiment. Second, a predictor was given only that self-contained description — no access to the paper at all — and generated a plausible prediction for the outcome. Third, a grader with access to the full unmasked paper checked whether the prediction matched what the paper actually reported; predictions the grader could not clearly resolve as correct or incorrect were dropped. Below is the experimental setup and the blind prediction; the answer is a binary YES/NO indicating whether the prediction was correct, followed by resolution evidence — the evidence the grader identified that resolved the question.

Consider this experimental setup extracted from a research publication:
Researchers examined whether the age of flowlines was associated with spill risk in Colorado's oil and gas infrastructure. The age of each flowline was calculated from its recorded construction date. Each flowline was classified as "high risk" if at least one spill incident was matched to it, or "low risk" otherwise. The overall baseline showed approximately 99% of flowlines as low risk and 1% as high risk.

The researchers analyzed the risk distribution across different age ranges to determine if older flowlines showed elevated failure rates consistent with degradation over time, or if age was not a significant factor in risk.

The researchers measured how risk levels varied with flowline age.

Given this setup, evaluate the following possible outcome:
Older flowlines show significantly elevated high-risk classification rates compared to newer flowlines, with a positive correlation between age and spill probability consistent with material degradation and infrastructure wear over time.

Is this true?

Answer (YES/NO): NO